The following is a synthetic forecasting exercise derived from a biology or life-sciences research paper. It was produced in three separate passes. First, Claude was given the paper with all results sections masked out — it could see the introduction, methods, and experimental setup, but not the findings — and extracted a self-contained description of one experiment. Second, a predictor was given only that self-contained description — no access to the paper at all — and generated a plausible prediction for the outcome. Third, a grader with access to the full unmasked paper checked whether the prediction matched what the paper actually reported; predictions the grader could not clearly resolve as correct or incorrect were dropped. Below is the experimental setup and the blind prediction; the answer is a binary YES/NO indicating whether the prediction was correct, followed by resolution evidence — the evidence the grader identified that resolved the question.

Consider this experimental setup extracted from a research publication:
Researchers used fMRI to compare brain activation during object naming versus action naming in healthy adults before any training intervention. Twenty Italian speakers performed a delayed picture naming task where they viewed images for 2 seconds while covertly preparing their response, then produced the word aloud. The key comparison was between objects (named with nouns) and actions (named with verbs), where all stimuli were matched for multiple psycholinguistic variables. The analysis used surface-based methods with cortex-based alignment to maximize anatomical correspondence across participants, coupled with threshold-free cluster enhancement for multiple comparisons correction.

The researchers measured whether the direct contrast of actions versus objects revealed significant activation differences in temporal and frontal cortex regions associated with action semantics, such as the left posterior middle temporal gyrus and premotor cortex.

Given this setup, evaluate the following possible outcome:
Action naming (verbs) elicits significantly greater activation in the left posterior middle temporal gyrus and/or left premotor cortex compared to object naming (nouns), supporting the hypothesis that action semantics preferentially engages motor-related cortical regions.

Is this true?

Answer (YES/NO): YES